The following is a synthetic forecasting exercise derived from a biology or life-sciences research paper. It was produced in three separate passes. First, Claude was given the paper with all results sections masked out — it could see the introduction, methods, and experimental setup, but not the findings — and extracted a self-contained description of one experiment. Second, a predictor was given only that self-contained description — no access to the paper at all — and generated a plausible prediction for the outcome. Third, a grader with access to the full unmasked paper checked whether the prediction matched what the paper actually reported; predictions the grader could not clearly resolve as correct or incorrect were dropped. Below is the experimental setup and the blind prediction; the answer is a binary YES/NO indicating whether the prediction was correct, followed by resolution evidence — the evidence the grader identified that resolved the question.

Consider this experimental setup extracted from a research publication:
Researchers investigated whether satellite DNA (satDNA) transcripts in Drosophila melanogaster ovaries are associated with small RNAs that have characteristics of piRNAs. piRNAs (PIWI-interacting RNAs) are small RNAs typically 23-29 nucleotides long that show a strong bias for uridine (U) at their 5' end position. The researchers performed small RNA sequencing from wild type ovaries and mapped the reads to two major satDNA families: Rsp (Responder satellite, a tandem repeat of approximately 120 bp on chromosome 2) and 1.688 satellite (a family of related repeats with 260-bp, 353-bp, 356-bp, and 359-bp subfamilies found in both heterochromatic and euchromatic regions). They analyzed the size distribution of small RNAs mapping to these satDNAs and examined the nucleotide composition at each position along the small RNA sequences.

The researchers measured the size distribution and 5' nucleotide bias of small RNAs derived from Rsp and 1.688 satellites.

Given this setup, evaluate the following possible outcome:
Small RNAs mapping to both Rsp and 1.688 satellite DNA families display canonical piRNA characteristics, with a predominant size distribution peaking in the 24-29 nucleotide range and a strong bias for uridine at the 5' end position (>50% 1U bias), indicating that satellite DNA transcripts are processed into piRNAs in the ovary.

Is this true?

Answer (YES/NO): YES